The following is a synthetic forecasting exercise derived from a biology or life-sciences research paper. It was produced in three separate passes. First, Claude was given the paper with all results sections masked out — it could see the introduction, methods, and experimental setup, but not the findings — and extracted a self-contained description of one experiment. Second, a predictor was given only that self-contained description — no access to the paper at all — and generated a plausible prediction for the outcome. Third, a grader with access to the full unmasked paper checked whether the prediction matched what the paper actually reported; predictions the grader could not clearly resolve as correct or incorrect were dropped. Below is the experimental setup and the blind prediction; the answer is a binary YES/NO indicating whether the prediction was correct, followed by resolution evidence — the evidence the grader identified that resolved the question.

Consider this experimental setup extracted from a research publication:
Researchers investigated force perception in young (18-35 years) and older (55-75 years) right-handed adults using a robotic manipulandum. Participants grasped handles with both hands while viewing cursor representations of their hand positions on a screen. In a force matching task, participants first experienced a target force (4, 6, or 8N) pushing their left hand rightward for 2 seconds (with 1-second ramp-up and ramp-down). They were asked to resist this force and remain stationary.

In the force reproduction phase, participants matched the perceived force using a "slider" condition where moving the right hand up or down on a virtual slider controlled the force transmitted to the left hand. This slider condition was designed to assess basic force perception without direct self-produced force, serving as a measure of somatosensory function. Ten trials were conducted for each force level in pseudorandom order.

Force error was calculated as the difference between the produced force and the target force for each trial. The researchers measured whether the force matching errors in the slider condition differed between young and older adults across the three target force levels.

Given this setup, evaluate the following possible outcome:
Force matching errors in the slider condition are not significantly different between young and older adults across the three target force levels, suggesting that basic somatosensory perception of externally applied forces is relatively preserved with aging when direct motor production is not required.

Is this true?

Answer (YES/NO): NO